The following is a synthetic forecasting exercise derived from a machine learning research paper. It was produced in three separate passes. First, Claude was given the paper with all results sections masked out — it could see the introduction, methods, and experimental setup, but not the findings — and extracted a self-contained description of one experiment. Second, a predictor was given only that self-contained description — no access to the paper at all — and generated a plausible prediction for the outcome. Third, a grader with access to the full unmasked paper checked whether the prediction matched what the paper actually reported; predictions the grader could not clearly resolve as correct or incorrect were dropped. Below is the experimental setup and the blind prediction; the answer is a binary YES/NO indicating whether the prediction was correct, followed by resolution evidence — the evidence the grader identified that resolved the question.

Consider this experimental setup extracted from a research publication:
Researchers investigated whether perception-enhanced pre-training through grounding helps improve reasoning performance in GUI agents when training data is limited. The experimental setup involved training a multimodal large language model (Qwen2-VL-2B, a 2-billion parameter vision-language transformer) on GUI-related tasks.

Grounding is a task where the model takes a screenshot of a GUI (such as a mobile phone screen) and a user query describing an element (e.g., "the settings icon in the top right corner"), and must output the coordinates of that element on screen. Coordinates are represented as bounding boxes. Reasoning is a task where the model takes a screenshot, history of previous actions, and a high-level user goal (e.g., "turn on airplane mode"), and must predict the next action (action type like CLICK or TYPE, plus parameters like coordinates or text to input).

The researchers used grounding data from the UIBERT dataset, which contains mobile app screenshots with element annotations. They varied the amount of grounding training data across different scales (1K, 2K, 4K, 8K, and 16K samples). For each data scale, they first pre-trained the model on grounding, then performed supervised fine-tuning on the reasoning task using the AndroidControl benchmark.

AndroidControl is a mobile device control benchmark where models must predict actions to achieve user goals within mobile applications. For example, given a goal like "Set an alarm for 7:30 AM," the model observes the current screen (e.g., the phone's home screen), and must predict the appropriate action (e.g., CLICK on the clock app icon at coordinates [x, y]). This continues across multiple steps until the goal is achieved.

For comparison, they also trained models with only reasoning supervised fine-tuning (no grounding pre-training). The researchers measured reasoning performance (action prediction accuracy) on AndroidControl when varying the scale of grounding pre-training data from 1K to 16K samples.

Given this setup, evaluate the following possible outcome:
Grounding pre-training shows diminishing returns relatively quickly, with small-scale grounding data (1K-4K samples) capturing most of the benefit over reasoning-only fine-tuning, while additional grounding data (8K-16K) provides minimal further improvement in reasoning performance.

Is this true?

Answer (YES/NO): NO